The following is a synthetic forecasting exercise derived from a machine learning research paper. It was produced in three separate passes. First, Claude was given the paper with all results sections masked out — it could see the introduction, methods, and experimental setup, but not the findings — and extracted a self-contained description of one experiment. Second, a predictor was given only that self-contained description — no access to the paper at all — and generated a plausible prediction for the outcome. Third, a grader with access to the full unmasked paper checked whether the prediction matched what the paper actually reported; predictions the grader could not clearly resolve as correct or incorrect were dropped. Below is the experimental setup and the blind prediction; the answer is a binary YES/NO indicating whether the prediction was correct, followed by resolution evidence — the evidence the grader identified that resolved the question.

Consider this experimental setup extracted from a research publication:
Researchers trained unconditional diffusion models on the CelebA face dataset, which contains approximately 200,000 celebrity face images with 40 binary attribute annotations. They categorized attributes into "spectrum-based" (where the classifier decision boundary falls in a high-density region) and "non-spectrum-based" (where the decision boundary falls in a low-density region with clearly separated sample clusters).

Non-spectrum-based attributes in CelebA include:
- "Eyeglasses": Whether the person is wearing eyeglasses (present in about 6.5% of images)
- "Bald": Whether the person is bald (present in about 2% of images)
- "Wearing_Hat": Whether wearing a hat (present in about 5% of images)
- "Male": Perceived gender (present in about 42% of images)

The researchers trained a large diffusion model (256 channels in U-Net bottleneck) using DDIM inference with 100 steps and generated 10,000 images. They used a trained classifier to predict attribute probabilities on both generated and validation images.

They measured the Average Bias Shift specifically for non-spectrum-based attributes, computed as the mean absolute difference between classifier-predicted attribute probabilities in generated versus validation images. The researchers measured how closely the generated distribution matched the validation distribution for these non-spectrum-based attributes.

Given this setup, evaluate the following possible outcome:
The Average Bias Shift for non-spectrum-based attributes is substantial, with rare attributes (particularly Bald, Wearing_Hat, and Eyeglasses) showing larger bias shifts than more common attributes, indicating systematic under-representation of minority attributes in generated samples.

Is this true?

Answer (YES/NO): NO